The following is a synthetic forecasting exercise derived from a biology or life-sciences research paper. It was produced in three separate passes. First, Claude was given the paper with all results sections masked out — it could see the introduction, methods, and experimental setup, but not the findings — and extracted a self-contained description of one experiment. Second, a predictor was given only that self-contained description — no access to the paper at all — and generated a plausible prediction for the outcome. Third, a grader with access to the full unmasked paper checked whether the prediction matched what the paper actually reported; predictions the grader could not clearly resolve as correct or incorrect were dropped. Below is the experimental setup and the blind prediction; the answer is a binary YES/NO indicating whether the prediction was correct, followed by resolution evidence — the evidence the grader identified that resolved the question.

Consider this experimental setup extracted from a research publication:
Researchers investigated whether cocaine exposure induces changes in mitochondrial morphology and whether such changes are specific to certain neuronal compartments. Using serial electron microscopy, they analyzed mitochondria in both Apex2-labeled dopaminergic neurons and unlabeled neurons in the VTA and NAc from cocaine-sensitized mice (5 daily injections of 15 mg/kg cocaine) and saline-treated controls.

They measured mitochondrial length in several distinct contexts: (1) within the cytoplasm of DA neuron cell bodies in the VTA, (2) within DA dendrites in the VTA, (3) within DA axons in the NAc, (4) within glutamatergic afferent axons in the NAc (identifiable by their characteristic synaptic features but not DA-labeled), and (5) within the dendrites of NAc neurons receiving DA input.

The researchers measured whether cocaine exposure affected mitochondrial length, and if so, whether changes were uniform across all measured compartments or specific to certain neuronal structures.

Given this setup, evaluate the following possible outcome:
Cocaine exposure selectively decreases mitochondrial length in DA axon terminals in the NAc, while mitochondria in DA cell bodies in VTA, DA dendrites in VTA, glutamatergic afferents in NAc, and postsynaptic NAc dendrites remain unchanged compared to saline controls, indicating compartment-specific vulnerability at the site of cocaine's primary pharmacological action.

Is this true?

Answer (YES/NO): NO